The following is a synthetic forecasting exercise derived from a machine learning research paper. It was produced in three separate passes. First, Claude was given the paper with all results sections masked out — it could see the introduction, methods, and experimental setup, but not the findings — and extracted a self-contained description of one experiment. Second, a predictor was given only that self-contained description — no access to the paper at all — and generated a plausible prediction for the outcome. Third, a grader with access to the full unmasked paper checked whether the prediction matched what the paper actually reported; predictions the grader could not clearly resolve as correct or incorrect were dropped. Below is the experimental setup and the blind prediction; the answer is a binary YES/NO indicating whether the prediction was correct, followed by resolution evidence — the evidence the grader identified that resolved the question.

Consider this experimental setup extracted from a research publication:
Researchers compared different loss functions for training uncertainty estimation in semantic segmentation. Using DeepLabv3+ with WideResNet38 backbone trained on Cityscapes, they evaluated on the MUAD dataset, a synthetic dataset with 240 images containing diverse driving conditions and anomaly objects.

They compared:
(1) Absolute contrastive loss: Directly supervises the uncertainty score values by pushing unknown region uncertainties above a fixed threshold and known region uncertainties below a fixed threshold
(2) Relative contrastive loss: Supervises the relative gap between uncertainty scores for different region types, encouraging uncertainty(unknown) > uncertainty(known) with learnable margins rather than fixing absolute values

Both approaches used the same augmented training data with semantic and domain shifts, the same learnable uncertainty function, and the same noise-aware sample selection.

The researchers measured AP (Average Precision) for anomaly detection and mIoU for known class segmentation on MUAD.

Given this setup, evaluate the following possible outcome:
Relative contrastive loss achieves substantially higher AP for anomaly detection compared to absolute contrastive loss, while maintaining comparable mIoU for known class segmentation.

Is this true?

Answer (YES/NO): NO